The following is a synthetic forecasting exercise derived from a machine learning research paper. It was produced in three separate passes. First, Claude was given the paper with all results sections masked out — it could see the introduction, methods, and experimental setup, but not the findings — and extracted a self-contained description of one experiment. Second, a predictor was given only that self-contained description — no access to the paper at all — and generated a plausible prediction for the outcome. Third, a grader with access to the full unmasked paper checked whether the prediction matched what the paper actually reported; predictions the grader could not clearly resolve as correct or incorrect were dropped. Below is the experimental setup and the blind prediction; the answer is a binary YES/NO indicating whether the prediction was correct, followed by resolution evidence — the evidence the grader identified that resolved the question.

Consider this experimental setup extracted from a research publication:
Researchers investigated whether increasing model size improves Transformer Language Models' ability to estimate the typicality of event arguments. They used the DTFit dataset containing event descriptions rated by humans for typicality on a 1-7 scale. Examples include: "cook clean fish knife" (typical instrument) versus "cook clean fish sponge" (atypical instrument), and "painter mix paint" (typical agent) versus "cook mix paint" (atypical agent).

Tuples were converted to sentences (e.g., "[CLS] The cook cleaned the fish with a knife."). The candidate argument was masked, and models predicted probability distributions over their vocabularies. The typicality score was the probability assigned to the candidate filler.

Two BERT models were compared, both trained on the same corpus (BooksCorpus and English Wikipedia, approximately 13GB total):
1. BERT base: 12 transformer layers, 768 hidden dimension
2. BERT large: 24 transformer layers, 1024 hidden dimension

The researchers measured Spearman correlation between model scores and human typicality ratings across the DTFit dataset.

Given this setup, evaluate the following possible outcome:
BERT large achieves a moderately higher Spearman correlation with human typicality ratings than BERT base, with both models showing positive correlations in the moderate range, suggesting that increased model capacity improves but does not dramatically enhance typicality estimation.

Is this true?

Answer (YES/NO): NO